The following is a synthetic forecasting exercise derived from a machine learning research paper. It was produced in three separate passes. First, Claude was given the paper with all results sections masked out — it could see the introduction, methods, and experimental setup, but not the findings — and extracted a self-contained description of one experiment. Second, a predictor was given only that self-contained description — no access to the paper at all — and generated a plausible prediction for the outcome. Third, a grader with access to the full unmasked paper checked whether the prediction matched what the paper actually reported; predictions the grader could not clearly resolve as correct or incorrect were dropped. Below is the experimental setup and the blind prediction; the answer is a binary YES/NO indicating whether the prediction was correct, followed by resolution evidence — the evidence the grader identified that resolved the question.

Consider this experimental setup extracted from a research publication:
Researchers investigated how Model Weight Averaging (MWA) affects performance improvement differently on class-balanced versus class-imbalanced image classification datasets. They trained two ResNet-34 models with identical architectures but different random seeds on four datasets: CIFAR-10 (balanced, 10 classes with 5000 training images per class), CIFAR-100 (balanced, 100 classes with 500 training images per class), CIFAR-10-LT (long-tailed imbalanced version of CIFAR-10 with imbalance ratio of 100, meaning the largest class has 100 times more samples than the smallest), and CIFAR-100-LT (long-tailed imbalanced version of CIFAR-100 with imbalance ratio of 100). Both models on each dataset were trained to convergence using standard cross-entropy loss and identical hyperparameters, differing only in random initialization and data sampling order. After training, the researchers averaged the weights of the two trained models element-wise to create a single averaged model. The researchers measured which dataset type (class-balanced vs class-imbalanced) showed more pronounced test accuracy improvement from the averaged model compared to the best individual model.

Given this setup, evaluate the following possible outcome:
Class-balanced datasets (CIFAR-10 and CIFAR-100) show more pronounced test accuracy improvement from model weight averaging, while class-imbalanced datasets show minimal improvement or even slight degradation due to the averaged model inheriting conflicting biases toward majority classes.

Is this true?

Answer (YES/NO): NO